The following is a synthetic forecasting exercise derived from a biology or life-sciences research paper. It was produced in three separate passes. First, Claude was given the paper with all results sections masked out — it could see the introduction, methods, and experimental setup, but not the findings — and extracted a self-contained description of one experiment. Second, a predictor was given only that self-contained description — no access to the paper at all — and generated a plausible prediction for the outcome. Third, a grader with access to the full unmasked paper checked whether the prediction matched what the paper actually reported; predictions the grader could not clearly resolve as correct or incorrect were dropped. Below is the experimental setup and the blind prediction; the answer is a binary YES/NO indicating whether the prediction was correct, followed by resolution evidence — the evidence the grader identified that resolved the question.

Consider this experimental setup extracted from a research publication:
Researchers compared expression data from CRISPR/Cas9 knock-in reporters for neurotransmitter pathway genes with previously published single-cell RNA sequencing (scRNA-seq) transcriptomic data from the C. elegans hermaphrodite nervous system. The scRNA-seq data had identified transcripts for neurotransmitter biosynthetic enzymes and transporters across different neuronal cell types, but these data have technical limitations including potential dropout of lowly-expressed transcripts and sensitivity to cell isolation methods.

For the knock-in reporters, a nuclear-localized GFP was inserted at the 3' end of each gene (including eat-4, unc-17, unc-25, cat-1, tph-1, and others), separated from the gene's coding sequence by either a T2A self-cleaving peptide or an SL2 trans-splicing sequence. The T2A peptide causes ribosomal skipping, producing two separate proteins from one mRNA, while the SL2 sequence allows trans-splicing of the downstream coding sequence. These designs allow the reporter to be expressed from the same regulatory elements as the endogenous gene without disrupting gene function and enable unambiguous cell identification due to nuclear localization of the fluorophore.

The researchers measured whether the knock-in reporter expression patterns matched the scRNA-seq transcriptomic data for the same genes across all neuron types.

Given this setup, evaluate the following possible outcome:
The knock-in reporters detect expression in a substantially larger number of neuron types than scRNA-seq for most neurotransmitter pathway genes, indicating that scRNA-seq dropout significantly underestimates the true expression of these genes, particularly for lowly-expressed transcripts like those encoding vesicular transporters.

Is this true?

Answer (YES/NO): NO